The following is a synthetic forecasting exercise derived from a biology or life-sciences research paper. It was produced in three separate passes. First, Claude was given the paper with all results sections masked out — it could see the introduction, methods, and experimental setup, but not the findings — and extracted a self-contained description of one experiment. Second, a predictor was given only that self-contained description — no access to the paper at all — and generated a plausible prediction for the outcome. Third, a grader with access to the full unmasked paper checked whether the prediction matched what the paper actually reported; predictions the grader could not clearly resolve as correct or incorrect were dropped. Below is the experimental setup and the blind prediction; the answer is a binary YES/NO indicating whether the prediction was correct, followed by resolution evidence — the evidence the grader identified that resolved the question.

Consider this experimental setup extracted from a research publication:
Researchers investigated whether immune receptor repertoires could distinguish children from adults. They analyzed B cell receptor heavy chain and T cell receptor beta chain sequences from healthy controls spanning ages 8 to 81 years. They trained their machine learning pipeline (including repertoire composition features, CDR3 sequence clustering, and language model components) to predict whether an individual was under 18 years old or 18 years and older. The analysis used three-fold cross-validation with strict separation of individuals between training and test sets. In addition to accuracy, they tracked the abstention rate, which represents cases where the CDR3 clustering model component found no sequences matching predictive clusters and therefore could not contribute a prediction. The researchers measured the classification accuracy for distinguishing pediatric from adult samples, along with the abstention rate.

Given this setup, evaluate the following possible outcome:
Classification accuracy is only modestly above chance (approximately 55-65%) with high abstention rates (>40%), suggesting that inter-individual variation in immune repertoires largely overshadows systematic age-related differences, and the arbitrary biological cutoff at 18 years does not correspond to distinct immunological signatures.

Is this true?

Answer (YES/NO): NO